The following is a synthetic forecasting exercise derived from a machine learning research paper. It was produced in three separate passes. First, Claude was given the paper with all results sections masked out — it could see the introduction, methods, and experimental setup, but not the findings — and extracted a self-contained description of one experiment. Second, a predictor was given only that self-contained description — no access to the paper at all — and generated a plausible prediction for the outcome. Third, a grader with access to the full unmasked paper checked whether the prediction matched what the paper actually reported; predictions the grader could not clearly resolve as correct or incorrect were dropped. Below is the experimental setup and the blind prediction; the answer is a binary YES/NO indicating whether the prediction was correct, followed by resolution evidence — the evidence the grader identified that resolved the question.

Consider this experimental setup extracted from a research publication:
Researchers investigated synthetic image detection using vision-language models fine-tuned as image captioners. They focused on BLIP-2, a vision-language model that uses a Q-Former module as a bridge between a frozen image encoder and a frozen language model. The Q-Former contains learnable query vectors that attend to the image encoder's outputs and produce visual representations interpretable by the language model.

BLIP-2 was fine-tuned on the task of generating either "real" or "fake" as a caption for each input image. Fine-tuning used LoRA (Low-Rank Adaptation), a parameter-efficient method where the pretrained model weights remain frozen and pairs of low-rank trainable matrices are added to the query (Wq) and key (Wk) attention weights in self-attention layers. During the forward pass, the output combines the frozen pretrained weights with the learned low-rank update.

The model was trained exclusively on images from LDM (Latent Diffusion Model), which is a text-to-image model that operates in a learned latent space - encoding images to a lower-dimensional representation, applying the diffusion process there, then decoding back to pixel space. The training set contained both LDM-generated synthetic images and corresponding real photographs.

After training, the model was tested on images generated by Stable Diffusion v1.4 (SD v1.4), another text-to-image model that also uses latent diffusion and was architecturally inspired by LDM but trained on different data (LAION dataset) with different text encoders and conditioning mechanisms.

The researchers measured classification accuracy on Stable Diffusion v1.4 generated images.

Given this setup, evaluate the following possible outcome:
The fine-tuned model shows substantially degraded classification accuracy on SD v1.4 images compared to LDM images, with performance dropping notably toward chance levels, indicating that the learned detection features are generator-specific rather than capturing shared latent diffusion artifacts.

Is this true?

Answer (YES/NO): NO